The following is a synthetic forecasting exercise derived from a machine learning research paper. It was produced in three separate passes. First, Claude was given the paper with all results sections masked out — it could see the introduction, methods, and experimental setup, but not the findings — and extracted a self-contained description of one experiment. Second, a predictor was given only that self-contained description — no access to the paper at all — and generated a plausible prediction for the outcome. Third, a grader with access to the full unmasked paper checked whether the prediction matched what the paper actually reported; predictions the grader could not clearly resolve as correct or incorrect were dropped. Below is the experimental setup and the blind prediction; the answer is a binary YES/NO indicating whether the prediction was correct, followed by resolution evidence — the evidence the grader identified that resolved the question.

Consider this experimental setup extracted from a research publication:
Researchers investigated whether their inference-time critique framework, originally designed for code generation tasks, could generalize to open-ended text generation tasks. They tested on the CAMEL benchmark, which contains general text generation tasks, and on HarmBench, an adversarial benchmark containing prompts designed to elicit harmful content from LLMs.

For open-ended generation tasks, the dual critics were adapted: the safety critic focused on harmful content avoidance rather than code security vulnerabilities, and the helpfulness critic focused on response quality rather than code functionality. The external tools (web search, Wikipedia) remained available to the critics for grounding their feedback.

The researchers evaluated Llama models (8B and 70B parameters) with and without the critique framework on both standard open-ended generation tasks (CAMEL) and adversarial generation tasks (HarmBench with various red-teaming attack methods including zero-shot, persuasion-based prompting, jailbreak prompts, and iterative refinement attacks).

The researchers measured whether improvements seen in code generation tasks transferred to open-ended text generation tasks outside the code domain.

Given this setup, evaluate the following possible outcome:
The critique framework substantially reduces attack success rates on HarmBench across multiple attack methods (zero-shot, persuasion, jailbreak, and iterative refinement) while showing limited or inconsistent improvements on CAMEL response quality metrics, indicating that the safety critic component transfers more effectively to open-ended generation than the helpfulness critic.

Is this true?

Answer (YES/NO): NO